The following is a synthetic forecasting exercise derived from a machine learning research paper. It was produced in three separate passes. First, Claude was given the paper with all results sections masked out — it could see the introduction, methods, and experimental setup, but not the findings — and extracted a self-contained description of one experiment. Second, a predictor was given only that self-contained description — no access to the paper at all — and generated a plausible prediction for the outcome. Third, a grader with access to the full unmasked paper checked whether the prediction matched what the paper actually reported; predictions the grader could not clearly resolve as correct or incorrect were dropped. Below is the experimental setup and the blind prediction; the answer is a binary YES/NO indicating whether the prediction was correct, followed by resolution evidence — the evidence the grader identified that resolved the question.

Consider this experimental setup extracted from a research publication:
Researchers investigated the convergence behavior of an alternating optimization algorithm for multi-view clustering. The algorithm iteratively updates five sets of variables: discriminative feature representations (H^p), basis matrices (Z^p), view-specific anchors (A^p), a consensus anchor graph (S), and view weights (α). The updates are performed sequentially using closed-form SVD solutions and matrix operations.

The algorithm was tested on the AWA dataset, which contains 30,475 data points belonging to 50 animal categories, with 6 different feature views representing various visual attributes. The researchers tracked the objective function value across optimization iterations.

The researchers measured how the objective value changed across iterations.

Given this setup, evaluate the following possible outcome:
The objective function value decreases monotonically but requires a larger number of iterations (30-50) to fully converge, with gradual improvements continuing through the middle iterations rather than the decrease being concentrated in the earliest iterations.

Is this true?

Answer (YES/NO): NO